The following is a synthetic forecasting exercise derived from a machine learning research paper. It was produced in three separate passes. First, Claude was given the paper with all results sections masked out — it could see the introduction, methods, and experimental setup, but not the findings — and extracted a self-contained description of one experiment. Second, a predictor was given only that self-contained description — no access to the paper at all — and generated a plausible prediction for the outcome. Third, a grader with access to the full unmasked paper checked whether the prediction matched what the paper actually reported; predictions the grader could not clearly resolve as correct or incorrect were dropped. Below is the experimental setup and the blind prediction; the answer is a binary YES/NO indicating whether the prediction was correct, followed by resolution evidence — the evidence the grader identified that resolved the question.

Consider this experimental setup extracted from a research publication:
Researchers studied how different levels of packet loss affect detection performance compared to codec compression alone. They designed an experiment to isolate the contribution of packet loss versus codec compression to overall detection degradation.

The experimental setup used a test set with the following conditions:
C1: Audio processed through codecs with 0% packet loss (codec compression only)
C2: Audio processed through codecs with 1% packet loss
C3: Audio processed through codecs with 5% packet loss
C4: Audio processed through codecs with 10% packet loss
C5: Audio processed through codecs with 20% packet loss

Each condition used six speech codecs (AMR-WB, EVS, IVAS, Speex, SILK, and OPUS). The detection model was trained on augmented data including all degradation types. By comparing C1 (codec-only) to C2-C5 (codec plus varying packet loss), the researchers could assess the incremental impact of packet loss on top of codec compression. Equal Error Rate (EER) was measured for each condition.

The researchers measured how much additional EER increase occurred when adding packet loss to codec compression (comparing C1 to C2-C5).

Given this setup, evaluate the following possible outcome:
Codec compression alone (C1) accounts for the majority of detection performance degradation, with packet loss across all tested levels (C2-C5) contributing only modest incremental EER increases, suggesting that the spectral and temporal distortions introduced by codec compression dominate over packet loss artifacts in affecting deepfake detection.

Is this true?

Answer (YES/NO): NO